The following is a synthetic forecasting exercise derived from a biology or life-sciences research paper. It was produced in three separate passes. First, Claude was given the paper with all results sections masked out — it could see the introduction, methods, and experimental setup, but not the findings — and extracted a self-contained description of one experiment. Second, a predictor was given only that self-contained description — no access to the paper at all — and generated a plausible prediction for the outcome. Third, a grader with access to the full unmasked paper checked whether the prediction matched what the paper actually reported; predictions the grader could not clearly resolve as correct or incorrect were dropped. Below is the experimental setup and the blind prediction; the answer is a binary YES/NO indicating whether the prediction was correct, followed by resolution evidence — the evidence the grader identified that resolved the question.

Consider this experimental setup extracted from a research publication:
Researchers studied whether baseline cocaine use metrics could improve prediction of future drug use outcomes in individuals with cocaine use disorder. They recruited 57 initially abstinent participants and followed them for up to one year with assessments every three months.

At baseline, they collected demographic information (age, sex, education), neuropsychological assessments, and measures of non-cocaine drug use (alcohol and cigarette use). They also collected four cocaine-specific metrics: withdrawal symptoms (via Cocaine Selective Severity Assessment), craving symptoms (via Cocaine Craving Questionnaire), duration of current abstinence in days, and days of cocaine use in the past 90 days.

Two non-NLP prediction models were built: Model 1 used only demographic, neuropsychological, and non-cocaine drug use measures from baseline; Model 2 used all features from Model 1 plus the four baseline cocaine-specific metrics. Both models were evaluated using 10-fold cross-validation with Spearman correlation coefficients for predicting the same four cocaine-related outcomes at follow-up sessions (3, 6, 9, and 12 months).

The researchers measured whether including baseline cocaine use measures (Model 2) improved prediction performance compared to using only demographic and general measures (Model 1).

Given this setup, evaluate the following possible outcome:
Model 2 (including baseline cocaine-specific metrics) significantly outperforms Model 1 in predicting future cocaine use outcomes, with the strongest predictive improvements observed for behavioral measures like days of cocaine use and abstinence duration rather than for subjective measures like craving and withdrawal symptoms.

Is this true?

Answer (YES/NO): NO